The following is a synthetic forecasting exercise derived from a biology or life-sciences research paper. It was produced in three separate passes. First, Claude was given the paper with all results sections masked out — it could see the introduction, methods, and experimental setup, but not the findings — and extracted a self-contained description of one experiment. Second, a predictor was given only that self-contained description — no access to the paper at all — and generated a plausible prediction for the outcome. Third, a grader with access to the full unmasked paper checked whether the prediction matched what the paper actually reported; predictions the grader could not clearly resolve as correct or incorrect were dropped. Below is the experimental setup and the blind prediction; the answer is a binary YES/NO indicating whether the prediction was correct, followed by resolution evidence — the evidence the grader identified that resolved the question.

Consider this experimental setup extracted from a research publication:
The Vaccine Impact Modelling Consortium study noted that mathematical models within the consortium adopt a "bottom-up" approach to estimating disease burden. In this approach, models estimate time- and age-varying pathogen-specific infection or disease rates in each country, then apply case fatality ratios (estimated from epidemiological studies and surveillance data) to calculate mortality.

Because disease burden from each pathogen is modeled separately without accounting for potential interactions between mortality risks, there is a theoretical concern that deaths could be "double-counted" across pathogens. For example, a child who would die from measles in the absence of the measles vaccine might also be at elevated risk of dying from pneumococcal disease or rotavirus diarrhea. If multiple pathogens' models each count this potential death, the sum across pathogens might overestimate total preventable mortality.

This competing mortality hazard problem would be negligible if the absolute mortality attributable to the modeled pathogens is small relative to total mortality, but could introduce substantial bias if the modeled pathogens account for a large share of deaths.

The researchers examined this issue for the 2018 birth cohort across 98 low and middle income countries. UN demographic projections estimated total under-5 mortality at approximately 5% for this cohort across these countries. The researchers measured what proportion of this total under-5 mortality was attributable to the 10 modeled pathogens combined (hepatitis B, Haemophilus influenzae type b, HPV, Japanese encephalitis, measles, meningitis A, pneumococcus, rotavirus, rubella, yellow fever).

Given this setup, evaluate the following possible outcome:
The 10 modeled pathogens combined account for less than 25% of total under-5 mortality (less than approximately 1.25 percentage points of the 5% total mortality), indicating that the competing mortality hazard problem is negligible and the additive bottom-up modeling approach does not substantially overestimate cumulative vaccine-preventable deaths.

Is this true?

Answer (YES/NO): YES